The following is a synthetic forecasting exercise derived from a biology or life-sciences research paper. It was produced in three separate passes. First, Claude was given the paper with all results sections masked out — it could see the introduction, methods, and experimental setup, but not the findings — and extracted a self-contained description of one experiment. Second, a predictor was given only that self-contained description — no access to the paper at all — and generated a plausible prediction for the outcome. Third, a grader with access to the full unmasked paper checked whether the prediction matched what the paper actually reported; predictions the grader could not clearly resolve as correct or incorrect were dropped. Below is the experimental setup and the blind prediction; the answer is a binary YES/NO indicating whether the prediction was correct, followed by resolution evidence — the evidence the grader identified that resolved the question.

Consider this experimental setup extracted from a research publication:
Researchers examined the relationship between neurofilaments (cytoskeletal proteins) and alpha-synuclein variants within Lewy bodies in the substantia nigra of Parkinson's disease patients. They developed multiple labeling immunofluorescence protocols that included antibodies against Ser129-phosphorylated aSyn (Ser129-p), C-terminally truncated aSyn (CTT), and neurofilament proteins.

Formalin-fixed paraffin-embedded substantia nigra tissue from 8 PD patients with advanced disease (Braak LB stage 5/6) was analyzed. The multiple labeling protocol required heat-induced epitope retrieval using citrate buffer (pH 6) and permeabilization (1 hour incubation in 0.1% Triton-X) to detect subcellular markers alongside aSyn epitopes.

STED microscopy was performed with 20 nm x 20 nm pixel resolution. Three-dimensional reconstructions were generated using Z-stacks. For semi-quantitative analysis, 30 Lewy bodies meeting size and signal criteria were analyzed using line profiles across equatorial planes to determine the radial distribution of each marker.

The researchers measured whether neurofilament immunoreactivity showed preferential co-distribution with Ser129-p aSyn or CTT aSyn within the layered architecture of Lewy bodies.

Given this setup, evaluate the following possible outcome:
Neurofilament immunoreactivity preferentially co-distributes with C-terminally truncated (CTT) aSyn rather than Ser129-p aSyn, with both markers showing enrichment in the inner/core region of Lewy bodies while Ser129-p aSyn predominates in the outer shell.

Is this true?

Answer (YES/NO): NO